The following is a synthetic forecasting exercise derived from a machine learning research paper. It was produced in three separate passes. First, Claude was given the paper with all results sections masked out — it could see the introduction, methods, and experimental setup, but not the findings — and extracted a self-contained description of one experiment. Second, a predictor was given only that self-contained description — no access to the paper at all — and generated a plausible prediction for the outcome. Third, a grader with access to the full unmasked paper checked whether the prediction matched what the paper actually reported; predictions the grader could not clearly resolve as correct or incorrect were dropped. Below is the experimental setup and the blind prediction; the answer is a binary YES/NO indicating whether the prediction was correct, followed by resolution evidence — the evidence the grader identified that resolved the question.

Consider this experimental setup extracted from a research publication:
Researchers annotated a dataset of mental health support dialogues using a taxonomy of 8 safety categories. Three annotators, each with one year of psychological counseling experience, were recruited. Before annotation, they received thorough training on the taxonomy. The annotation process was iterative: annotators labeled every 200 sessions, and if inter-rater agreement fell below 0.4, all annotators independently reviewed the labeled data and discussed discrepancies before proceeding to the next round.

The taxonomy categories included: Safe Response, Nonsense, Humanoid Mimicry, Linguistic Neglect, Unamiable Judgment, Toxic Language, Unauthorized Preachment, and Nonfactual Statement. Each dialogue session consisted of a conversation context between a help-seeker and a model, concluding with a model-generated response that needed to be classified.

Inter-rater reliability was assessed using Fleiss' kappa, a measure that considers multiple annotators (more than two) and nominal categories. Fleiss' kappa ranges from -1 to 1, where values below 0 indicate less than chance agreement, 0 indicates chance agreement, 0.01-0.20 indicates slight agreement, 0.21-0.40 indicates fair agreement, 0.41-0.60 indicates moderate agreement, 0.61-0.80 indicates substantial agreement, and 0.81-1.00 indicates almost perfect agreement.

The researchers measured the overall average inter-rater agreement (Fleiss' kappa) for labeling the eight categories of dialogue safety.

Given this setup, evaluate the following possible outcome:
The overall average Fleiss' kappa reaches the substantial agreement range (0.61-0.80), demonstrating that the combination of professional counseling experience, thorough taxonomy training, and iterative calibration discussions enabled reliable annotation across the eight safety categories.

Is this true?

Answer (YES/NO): NO